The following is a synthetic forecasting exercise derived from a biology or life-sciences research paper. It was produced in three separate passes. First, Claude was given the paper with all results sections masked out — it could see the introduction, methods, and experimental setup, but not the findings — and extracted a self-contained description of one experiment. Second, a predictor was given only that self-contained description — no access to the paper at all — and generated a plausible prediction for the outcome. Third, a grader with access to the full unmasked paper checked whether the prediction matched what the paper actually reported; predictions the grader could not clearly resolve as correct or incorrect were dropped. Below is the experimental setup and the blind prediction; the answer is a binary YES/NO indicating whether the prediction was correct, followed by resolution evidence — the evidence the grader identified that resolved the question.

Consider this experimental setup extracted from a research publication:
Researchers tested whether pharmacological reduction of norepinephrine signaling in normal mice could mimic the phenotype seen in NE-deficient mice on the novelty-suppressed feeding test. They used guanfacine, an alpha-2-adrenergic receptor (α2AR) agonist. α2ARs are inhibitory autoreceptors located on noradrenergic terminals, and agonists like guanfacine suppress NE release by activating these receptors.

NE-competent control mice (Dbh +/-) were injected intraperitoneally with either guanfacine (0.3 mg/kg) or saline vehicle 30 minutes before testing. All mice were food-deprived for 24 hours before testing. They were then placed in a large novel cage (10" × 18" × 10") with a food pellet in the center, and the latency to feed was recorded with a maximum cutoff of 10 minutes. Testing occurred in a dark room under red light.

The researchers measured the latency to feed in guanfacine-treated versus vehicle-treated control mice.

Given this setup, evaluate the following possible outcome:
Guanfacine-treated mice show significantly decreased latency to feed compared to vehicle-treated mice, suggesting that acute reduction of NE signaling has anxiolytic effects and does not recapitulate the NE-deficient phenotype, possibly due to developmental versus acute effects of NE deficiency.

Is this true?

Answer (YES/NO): NO